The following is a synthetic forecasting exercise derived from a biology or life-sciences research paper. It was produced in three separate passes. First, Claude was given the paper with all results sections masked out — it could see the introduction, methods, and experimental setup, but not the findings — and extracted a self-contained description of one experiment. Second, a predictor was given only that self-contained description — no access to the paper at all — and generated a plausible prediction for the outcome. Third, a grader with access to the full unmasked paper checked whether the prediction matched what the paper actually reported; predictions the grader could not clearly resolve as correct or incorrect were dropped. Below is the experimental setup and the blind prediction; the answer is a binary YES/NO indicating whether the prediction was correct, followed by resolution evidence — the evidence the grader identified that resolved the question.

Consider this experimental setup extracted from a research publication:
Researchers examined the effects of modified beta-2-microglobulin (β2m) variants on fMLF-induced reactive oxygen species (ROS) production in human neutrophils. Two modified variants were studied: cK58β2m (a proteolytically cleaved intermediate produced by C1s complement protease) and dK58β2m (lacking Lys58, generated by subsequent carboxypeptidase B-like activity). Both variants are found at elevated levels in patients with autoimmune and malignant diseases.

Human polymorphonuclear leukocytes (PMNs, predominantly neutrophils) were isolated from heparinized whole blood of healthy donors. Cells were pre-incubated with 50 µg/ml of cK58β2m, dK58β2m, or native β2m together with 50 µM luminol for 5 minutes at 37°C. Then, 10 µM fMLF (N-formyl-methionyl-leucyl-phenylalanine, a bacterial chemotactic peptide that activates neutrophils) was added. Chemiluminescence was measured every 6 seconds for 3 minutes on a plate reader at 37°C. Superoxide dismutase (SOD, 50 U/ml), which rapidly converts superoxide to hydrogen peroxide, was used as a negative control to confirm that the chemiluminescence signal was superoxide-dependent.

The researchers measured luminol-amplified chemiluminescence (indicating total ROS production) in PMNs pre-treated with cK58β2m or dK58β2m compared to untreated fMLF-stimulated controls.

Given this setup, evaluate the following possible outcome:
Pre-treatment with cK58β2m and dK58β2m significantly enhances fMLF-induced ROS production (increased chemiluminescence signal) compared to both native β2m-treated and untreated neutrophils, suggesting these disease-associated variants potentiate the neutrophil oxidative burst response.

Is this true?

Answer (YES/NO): NO